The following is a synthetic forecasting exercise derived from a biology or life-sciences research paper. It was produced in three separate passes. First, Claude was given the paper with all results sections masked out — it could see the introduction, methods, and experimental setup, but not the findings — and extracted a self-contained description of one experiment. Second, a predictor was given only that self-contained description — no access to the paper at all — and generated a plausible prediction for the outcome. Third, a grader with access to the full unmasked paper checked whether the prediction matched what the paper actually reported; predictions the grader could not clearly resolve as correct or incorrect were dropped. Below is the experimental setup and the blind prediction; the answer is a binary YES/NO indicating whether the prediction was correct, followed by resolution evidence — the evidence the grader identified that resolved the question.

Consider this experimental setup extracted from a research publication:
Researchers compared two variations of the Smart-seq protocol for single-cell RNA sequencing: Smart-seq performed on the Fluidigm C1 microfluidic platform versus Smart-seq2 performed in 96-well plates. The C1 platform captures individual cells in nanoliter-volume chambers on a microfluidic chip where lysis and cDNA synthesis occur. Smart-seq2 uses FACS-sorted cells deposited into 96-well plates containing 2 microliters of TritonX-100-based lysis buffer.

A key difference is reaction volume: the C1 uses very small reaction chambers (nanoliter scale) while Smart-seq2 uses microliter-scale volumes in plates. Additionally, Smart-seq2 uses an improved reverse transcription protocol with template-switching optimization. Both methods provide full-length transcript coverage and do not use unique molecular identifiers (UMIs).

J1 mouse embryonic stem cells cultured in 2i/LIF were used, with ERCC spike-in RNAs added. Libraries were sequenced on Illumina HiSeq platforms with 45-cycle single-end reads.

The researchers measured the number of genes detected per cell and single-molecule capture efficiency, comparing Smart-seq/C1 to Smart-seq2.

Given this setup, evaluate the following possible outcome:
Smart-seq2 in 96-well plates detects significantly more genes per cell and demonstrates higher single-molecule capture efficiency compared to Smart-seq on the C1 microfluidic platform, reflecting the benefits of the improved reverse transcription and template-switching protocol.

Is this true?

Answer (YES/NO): YES